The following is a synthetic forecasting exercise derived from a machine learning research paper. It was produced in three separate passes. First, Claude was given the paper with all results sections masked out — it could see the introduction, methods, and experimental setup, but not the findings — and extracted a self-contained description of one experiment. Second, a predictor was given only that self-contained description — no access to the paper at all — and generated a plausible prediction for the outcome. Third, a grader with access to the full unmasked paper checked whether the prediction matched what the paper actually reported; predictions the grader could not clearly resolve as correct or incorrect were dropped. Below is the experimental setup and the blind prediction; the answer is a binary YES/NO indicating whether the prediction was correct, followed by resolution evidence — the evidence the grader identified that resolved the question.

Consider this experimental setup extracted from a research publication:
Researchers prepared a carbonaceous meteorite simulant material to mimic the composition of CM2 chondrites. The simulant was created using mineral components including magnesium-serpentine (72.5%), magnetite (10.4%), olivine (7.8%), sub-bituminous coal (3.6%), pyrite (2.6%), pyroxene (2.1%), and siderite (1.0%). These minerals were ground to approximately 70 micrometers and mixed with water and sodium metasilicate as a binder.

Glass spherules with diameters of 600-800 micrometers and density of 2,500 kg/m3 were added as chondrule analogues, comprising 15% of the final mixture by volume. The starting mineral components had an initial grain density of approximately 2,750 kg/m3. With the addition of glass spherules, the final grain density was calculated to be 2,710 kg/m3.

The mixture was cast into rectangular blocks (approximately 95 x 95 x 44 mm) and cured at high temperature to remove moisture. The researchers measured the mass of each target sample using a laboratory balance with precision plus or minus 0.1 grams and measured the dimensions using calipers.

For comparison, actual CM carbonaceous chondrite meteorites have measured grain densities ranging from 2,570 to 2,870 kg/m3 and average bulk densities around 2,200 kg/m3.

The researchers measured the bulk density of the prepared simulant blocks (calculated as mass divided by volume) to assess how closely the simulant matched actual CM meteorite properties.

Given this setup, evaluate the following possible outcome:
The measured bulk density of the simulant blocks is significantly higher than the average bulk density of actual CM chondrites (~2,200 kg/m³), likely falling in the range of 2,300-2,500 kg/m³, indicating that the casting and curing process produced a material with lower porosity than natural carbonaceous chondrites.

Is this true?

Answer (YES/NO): NO